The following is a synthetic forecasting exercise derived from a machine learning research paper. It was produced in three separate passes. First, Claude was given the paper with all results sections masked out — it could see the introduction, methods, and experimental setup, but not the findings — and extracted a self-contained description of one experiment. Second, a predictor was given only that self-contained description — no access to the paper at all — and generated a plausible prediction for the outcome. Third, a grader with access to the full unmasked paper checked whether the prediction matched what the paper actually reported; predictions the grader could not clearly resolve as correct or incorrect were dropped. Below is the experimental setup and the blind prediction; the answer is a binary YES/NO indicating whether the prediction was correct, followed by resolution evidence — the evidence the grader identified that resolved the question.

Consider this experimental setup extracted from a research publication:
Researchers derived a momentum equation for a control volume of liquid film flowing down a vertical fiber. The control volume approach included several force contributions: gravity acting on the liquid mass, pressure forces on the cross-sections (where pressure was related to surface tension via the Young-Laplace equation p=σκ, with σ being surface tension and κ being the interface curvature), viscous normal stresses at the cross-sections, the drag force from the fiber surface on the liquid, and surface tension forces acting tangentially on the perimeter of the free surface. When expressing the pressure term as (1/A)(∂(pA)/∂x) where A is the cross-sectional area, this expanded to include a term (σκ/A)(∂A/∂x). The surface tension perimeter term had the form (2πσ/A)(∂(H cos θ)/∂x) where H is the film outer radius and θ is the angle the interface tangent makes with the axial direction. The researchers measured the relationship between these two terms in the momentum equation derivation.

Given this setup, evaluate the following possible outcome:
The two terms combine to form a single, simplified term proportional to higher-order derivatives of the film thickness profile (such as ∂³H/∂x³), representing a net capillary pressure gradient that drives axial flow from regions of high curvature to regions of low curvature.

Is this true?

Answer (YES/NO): NO